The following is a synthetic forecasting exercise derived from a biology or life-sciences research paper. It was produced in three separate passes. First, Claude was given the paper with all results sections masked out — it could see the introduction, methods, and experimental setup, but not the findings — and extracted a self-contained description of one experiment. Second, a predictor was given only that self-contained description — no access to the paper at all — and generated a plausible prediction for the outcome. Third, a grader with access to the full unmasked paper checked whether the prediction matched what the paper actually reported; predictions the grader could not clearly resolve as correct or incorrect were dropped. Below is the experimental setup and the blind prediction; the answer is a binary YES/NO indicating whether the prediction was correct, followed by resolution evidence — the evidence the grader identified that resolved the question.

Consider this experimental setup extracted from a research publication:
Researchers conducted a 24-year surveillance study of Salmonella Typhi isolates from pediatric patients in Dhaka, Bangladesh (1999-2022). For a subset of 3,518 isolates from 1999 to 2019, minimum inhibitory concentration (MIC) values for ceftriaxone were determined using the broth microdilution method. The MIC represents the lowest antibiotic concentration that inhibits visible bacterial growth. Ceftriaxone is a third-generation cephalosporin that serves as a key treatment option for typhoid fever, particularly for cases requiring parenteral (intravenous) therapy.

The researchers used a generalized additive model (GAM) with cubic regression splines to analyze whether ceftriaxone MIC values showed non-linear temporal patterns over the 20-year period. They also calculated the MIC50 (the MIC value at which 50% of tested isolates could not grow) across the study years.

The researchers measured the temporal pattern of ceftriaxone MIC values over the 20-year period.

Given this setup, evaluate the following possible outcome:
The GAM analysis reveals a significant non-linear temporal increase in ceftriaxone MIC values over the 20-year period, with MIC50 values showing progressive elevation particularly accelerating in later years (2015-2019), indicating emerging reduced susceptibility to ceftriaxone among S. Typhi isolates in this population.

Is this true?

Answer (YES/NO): NO